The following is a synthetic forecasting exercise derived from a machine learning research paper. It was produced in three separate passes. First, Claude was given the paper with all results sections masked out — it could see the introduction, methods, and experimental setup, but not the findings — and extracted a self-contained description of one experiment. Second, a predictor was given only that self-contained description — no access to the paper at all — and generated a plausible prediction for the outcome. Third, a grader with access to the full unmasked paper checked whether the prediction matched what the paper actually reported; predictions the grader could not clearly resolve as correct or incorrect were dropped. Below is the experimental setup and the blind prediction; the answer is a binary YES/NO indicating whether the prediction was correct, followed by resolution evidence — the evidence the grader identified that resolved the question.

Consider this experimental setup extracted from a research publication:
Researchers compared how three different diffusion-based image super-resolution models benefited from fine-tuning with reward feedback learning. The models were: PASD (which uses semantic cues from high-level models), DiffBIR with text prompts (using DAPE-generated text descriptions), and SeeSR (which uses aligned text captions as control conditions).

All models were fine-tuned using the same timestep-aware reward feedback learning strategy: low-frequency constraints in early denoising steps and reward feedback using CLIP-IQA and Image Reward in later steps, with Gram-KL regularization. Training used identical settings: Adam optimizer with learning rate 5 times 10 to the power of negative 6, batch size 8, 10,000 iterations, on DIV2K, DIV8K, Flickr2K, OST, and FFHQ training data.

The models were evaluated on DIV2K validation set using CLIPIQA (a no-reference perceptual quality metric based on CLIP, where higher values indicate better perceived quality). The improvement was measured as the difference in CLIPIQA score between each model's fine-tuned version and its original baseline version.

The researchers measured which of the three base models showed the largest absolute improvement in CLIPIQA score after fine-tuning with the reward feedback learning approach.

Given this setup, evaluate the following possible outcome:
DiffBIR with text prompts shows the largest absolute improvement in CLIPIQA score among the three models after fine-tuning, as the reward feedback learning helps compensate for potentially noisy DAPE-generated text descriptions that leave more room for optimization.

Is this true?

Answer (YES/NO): NO